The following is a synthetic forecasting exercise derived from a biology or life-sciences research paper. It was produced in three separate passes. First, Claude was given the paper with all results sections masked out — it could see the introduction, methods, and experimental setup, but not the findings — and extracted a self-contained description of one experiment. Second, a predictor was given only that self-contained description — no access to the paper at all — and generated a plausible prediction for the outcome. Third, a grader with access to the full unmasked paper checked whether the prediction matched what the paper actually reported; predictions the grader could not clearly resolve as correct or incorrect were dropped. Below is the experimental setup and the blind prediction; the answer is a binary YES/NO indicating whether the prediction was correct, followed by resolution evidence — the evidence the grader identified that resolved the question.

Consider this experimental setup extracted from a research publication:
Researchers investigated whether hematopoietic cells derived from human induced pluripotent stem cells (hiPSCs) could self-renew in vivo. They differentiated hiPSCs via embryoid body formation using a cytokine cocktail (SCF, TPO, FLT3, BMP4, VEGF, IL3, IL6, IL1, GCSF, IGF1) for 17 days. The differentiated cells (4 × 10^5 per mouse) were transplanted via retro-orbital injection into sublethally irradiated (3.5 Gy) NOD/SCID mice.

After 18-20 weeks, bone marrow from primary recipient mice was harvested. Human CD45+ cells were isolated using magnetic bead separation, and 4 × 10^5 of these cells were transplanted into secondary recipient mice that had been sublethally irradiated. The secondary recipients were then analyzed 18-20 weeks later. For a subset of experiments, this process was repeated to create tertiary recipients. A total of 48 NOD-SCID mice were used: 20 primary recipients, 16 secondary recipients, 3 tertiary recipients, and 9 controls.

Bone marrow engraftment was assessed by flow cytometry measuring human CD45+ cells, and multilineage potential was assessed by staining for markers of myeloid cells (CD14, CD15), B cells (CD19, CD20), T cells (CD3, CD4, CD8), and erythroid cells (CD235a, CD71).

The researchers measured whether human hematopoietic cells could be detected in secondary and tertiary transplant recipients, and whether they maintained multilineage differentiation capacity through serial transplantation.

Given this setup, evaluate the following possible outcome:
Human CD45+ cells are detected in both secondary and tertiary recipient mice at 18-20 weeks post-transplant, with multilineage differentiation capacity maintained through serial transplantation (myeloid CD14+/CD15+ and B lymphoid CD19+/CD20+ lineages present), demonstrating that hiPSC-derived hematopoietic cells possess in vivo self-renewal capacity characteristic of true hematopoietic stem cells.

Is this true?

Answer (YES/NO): YES